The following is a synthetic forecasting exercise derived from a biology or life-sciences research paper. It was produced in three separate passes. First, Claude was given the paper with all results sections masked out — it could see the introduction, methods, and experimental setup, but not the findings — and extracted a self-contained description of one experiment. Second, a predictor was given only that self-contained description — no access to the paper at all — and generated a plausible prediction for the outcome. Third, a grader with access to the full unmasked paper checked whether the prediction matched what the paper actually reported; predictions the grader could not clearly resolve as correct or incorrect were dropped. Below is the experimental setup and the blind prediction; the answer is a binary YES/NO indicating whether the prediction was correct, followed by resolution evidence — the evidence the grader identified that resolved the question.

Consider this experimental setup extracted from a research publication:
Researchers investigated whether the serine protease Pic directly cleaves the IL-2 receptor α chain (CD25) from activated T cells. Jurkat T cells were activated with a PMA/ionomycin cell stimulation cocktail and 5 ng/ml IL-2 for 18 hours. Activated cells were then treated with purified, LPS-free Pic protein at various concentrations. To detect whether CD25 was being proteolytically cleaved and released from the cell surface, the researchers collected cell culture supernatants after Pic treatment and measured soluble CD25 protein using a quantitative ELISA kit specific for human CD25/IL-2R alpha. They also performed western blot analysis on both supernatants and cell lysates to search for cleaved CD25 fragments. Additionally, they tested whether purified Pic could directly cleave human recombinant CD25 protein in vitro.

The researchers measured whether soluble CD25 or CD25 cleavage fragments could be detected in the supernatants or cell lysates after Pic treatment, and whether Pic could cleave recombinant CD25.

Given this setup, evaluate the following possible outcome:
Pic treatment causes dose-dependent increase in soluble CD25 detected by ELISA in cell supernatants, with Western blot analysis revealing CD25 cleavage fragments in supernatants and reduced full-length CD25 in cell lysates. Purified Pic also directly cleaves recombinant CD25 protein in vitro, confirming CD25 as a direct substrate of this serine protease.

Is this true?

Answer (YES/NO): NO